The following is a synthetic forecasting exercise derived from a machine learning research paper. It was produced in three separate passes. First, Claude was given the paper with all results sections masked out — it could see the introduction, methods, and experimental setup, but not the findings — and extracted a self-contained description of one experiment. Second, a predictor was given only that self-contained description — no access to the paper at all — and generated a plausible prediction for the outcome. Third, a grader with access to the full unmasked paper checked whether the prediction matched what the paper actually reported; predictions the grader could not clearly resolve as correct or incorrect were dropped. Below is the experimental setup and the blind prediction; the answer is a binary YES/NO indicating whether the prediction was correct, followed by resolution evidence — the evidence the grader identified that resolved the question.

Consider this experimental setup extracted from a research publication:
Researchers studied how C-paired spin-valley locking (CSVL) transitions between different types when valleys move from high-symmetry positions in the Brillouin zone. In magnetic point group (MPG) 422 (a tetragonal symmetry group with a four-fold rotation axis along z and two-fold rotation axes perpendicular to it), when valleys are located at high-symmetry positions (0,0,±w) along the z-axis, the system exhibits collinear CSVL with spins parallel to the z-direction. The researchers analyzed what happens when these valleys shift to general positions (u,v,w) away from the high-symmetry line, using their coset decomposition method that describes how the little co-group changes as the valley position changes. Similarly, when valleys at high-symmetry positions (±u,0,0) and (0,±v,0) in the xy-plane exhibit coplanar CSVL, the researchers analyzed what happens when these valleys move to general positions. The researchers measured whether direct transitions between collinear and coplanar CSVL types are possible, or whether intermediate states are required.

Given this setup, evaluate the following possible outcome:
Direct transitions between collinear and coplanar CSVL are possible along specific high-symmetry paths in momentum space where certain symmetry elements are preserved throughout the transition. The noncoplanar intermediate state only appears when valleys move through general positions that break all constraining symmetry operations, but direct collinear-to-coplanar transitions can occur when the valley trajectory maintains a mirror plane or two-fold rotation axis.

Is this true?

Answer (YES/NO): NO